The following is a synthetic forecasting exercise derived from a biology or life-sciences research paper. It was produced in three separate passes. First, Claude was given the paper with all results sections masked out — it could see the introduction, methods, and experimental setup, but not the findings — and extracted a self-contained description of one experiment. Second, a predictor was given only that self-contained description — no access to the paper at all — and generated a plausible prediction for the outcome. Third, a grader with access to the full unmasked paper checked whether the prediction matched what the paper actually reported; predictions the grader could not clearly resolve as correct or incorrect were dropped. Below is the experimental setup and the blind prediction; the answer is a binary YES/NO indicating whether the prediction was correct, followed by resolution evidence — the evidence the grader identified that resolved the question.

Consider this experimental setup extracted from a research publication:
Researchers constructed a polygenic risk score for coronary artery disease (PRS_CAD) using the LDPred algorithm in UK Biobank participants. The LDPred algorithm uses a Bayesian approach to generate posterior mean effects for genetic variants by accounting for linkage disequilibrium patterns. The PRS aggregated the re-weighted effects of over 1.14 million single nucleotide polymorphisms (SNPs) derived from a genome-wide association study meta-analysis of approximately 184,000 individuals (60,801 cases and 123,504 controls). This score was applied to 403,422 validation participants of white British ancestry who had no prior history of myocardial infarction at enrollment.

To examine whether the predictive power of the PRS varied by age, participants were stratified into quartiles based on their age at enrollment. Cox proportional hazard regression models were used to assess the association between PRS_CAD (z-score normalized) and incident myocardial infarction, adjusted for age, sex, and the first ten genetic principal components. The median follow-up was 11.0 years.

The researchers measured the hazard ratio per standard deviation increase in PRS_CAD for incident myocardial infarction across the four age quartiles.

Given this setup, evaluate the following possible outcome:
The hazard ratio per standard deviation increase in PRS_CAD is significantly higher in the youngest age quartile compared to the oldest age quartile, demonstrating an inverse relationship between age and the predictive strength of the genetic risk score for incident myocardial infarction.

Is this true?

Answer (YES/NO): YES